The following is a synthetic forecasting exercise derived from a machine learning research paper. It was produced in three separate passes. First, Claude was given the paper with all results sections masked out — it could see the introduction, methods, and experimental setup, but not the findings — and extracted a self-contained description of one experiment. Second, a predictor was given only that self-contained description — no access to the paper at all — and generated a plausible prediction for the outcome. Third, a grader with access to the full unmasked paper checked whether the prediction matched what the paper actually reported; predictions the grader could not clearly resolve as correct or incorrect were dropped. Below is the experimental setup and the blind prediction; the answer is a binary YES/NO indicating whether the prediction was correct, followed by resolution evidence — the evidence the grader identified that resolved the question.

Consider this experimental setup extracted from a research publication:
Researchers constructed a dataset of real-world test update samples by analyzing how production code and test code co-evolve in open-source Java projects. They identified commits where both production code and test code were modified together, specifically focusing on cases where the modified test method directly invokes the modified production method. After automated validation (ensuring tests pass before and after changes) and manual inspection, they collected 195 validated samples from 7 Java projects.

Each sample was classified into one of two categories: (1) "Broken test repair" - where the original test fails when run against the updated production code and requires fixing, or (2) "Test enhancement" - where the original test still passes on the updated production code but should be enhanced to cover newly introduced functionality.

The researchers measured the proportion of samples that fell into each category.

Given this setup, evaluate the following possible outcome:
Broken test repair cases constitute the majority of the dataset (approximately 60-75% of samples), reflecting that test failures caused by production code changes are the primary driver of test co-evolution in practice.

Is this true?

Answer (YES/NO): NO